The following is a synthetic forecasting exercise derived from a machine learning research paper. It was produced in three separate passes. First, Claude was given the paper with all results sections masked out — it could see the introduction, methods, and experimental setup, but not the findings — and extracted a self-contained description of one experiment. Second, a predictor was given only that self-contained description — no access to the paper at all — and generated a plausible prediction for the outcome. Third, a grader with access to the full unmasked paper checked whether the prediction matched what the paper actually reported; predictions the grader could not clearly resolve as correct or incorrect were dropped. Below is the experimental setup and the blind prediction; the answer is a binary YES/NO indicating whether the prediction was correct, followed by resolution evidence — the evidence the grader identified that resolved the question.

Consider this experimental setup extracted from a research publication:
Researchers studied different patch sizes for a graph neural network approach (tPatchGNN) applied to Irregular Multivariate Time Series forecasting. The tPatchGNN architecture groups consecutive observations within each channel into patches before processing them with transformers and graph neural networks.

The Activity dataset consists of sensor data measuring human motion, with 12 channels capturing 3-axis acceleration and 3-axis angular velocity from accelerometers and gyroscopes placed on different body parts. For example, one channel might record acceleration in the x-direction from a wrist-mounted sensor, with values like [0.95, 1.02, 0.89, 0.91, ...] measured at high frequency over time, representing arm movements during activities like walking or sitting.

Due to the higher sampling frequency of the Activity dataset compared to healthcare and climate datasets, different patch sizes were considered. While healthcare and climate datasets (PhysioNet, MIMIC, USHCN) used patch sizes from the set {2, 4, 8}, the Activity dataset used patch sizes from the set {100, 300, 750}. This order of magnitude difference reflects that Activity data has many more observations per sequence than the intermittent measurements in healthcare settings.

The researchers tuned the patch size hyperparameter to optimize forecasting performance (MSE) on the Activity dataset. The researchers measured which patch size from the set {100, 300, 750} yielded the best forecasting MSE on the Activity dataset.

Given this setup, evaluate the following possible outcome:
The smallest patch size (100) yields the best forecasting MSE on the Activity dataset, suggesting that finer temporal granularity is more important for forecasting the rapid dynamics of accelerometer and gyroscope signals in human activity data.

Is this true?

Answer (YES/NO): NO